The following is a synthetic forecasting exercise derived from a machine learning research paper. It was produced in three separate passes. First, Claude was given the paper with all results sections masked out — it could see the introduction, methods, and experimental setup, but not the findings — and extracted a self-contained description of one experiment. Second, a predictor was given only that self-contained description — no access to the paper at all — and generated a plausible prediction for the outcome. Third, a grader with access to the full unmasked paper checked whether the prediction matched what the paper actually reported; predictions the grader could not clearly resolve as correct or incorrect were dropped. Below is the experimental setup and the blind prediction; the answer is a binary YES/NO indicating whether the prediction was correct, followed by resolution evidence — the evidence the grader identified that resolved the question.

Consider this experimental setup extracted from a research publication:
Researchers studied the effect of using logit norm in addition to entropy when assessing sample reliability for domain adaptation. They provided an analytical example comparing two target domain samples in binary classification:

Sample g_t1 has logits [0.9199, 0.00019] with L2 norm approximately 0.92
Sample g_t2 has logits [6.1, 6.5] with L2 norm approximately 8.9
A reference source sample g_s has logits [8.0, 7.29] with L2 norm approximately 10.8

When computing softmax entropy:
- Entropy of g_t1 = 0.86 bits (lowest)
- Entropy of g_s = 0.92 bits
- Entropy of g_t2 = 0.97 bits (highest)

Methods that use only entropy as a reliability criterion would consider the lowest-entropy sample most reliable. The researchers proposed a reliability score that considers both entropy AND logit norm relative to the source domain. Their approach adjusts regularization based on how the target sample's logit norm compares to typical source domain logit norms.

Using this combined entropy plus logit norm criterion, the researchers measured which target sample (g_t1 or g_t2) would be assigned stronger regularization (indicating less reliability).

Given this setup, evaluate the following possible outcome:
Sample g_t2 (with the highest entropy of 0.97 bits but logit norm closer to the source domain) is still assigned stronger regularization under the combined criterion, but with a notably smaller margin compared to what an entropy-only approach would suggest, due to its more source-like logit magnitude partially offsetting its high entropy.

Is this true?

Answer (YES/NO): NO